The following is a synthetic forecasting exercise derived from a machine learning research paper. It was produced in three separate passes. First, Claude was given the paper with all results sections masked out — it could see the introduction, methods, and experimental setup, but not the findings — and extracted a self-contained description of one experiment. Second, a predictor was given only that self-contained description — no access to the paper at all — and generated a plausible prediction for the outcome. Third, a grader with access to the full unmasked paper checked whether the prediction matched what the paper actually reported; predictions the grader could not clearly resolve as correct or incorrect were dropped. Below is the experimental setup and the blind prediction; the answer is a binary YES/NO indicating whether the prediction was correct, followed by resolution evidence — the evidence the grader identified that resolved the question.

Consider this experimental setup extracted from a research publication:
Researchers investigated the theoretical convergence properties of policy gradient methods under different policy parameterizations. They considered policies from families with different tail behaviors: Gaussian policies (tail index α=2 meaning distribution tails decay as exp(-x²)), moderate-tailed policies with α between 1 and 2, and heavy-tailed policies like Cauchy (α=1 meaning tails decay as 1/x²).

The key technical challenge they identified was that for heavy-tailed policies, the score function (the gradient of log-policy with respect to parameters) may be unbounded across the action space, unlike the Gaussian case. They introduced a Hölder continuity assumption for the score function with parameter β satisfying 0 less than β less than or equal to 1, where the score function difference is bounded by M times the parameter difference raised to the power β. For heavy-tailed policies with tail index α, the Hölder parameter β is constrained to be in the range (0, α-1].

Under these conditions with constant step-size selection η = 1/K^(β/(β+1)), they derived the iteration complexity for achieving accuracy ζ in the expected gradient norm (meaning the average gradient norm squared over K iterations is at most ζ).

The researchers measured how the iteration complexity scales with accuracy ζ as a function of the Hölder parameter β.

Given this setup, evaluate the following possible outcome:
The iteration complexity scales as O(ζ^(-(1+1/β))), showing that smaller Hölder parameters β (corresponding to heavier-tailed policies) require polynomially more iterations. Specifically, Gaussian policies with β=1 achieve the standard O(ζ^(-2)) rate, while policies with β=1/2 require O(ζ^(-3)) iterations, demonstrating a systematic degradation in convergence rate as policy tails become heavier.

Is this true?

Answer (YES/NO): YES